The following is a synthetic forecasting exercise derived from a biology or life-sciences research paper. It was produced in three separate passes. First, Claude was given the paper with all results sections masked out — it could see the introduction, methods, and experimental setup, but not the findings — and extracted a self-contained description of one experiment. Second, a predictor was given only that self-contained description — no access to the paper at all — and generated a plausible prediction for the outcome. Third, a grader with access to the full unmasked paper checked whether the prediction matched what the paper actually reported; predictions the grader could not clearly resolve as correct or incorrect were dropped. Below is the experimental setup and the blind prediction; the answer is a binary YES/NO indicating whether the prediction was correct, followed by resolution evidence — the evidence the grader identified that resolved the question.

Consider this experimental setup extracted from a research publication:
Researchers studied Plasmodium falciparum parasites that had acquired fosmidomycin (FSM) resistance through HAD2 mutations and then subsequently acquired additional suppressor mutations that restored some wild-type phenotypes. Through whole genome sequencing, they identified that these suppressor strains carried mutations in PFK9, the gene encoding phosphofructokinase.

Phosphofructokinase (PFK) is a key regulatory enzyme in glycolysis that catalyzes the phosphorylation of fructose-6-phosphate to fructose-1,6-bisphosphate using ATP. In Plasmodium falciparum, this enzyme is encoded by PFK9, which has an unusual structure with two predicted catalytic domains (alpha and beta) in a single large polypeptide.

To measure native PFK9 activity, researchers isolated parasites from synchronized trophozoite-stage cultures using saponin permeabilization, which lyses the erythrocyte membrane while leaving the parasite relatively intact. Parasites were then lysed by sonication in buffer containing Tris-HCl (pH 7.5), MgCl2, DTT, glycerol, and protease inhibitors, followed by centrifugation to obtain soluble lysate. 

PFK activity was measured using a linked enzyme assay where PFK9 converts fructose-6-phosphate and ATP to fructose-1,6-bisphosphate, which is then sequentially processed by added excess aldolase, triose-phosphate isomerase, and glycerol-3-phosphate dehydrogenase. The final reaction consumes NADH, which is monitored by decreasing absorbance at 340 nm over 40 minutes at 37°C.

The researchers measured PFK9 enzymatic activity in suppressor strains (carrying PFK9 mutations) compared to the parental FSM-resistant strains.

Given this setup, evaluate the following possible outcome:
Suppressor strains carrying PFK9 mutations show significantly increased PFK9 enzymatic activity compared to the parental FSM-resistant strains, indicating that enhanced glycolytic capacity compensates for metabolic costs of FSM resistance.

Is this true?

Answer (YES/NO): NO